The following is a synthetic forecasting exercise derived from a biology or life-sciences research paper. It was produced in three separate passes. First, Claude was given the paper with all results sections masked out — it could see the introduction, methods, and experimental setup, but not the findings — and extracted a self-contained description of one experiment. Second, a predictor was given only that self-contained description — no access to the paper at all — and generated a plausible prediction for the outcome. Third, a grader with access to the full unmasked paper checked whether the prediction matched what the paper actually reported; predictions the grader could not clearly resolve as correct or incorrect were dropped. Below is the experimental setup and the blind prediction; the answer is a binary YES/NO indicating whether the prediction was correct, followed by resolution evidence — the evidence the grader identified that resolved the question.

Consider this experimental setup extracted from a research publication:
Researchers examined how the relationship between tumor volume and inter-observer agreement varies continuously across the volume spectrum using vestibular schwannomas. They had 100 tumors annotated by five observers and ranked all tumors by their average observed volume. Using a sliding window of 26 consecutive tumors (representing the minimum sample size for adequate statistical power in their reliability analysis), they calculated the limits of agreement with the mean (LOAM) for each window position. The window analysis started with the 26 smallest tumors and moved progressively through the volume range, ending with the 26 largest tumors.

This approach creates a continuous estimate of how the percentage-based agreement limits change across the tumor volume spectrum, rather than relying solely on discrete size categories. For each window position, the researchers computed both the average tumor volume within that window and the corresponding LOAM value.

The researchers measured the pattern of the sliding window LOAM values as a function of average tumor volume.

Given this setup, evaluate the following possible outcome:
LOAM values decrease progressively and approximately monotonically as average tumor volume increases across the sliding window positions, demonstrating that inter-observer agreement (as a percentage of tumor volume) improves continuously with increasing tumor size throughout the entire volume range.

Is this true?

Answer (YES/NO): NO